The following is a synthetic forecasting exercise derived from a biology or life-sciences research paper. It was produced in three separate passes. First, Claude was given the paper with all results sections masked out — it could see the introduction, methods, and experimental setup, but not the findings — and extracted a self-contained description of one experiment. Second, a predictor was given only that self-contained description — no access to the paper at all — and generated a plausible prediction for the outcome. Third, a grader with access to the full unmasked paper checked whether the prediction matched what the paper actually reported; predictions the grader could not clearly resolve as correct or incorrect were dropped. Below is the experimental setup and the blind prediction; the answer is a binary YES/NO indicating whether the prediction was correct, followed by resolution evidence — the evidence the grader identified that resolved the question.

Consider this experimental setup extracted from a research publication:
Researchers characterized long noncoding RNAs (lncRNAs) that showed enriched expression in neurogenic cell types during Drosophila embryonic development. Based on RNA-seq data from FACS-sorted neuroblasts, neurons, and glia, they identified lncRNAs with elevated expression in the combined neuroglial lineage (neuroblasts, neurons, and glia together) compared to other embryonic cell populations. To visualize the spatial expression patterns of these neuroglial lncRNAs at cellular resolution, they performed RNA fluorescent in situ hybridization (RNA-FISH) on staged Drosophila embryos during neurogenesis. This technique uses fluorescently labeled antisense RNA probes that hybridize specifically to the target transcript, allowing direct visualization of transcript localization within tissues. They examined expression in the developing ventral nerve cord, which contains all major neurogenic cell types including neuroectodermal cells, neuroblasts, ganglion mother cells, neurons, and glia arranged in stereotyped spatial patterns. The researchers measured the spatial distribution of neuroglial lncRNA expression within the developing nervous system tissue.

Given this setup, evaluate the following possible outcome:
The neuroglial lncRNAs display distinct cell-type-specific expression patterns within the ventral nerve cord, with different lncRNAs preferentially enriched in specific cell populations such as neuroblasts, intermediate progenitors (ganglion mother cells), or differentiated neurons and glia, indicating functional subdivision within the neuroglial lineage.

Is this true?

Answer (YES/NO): YES